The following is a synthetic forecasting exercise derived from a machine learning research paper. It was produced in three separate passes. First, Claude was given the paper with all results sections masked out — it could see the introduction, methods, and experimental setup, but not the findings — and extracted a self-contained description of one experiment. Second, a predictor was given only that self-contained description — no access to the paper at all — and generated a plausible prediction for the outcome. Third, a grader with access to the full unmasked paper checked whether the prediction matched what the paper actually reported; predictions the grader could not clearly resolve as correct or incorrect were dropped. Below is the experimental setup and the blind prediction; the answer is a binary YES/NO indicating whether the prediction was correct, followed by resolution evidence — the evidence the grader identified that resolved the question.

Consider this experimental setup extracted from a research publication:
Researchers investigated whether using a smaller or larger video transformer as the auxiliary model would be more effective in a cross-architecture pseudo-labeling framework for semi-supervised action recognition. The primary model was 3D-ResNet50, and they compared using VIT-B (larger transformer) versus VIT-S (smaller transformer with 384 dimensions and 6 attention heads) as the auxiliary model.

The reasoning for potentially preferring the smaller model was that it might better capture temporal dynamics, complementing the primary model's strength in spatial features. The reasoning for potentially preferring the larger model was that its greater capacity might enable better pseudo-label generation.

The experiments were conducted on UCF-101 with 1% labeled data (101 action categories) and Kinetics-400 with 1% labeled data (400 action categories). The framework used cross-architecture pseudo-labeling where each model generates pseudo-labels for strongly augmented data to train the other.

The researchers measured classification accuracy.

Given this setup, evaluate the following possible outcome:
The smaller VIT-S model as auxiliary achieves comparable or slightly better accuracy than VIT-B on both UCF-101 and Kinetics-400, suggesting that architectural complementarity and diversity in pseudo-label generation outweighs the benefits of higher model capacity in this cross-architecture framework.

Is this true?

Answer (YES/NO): YES